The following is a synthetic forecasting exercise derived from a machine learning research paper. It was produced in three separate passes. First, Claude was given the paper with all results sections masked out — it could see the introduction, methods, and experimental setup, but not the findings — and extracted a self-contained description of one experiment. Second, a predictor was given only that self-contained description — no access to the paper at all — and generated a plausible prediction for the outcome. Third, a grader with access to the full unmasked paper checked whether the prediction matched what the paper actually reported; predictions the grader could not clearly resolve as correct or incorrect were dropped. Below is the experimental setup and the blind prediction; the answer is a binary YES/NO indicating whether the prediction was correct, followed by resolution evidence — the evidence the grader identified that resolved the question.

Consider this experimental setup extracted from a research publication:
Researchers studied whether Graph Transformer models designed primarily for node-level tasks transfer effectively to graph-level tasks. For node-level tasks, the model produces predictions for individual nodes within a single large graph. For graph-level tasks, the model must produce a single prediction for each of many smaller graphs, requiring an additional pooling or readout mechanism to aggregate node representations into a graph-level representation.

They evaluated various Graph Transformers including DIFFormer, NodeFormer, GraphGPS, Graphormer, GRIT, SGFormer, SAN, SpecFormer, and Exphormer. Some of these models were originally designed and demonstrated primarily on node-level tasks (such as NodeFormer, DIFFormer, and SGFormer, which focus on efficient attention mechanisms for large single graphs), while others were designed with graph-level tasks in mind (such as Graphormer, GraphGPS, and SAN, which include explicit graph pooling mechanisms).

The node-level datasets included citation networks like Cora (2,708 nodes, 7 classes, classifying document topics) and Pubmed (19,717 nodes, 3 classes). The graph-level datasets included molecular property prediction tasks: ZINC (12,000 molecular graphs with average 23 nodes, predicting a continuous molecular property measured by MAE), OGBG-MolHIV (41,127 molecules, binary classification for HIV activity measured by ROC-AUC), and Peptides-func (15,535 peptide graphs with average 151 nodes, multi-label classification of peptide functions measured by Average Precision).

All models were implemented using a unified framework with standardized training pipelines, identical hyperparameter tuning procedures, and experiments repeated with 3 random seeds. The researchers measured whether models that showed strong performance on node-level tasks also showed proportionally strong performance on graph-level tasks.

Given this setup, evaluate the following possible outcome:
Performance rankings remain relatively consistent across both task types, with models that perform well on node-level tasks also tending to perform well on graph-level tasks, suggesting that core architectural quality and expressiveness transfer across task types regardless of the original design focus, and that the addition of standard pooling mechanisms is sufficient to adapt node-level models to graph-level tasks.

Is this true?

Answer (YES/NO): NO